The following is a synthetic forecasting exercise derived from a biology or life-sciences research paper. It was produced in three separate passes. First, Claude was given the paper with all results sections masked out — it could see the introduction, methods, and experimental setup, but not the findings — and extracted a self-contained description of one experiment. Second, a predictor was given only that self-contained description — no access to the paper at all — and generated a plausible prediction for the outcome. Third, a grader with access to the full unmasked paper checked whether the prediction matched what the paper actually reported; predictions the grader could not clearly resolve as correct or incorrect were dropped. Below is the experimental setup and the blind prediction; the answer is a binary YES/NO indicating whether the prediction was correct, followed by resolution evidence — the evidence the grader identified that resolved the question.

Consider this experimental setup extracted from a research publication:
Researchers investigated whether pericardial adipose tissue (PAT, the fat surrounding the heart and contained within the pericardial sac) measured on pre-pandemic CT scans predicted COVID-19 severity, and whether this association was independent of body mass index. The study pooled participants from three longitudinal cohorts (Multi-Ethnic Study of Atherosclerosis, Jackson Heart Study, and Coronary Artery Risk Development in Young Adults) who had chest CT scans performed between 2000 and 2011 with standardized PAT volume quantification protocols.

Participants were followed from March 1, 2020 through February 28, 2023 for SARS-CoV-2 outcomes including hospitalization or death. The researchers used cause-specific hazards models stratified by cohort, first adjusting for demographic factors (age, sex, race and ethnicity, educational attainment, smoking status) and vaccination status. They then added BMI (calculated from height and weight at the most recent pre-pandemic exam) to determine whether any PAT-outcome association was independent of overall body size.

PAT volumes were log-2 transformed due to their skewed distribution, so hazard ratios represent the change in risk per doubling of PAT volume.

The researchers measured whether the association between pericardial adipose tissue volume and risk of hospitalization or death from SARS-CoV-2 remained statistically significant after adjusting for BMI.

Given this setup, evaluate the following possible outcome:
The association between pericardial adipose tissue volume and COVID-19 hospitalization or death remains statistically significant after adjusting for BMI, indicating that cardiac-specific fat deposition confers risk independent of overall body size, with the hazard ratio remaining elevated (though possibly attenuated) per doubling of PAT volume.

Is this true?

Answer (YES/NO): YES